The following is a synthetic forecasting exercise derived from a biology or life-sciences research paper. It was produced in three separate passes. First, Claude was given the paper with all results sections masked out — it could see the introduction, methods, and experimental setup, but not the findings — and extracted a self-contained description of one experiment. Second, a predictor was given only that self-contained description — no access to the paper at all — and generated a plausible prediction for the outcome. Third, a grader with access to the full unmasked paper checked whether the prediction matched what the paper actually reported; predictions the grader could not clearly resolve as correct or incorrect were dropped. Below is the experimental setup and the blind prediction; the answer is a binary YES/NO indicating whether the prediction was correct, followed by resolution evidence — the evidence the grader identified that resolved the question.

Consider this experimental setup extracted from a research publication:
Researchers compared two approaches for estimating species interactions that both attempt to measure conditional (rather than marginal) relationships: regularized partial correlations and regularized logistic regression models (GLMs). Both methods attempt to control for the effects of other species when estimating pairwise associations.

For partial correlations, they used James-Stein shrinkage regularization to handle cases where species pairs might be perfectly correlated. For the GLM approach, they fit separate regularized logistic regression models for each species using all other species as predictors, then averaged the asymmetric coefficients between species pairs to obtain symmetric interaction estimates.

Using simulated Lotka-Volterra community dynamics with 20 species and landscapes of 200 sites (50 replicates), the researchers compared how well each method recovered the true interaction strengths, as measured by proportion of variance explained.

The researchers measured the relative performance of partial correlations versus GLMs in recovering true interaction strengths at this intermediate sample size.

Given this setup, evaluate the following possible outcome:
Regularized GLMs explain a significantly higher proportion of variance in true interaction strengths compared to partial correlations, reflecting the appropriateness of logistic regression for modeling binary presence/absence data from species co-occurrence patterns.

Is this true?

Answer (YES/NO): NO